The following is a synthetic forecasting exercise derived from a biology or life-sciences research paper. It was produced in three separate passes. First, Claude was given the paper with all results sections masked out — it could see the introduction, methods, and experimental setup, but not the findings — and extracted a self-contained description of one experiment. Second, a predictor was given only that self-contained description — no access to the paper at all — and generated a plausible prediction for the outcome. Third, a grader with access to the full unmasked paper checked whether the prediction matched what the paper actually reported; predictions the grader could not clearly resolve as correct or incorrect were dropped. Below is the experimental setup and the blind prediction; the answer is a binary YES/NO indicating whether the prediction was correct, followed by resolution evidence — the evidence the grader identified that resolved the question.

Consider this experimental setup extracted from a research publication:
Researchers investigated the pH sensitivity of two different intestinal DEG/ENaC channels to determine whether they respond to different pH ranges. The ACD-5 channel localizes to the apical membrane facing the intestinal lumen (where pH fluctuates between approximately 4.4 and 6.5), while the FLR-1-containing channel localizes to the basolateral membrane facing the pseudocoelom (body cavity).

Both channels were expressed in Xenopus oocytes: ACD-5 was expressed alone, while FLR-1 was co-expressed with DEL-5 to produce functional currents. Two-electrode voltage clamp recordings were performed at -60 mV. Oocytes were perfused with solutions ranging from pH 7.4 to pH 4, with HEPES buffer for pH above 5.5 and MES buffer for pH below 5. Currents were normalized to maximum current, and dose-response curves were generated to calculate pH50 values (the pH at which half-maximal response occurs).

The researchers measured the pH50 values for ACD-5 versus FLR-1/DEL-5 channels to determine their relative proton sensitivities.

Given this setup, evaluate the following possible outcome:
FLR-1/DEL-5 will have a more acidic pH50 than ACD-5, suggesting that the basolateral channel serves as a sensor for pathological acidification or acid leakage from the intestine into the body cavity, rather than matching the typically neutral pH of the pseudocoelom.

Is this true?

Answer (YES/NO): NO